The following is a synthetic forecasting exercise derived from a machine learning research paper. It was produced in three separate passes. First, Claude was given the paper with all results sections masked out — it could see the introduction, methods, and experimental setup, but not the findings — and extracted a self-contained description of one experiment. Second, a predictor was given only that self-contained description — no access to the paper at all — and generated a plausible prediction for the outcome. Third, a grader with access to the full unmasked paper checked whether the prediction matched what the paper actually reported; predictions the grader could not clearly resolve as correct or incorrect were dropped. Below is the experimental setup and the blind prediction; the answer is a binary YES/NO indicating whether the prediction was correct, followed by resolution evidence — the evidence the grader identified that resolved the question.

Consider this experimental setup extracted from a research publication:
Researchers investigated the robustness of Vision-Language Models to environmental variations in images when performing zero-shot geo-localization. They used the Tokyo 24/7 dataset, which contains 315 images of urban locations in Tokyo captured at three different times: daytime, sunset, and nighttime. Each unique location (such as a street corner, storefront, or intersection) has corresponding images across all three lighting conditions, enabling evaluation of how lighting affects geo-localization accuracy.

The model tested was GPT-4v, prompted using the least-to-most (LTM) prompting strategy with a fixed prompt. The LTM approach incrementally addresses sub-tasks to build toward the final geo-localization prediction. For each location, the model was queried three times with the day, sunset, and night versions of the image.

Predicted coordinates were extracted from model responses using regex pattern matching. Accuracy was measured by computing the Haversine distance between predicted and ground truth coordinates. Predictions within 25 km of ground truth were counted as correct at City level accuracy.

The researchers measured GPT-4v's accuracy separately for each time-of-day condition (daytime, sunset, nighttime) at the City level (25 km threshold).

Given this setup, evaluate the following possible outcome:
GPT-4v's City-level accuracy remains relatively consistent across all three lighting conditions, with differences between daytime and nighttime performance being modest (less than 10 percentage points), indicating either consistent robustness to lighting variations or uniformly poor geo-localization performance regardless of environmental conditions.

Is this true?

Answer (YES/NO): YES